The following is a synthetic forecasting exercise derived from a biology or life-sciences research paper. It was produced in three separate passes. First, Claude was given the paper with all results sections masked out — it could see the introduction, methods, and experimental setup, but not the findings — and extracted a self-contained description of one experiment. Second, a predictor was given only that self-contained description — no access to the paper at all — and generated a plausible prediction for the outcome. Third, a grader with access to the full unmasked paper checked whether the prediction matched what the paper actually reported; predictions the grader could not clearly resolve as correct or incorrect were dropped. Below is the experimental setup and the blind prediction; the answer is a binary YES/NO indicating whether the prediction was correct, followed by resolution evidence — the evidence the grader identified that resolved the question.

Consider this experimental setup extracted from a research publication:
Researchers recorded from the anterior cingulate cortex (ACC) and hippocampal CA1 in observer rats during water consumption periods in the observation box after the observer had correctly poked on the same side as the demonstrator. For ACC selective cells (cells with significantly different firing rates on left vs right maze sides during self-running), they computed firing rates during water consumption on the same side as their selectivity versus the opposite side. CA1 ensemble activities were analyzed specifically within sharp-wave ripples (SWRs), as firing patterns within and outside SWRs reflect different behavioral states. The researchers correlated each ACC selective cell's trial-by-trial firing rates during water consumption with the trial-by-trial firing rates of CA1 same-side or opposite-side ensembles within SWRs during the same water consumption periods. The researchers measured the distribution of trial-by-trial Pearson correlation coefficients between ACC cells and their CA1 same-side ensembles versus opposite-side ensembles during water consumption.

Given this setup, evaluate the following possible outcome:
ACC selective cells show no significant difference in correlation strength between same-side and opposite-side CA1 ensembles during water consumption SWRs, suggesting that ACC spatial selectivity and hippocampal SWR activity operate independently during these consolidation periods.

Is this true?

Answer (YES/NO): NO